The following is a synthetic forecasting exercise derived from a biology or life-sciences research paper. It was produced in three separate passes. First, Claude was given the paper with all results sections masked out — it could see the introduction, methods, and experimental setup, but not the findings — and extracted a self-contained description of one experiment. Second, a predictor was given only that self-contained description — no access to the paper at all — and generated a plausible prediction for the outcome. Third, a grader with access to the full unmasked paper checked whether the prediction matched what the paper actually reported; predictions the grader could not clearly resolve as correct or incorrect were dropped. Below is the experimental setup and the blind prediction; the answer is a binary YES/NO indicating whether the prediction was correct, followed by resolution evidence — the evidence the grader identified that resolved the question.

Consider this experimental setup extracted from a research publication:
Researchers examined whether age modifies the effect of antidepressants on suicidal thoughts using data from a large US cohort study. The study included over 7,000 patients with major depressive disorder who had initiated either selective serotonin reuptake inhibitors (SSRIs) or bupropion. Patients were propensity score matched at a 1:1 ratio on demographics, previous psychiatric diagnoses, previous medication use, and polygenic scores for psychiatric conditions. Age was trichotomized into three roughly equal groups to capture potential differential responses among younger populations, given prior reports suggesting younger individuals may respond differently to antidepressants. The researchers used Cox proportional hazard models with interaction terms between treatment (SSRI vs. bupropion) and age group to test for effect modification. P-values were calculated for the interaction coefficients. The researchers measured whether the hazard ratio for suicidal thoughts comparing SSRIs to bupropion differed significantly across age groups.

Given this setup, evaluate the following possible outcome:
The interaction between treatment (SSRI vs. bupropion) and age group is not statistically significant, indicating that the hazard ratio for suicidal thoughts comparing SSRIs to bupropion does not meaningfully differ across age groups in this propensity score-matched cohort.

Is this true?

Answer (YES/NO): YES